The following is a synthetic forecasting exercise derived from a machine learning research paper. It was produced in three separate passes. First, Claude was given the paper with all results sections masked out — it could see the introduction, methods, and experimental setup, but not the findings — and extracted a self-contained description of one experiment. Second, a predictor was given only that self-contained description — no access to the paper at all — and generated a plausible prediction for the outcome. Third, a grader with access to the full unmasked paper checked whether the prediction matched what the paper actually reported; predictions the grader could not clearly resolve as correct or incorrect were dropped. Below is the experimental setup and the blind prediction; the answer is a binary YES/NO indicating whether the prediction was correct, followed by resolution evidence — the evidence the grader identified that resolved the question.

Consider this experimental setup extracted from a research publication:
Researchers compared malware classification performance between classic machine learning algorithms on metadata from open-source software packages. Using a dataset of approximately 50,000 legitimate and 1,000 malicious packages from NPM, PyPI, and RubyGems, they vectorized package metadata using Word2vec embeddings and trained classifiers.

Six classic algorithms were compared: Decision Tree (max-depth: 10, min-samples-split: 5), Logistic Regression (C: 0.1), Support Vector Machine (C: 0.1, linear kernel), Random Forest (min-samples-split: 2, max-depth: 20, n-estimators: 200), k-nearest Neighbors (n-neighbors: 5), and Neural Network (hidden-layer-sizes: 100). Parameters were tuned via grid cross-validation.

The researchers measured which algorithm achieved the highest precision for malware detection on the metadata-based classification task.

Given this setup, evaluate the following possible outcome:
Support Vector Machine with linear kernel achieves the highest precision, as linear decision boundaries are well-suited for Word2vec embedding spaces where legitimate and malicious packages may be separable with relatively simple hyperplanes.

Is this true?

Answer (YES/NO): NO